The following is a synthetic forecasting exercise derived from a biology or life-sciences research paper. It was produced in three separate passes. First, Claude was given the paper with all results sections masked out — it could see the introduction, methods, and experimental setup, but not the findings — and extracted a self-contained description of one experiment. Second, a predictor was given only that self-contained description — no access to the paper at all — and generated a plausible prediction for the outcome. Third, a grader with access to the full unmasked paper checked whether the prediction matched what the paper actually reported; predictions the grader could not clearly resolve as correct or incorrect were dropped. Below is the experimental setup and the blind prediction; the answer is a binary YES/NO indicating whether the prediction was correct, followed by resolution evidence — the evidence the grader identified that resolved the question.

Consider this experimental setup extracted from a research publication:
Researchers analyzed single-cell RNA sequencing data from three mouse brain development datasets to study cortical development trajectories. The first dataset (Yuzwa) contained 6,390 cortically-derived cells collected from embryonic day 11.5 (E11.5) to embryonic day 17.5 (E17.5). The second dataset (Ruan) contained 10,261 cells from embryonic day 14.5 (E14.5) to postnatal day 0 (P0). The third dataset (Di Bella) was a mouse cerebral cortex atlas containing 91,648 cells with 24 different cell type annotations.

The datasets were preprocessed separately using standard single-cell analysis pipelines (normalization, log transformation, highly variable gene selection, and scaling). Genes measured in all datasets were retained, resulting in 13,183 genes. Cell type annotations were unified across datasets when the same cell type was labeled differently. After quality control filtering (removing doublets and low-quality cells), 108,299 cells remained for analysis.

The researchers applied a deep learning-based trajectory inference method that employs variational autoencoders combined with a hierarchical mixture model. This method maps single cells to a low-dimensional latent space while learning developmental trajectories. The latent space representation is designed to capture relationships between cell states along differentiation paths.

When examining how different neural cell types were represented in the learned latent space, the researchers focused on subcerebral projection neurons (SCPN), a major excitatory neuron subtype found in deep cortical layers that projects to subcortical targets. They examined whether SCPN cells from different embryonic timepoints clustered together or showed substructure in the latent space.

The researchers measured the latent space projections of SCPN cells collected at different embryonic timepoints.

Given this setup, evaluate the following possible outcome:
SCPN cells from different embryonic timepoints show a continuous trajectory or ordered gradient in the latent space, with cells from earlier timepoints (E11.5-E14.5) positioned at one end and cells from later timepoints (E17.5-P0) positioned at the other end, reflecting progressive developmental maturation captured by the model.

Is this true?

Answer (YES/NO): NO